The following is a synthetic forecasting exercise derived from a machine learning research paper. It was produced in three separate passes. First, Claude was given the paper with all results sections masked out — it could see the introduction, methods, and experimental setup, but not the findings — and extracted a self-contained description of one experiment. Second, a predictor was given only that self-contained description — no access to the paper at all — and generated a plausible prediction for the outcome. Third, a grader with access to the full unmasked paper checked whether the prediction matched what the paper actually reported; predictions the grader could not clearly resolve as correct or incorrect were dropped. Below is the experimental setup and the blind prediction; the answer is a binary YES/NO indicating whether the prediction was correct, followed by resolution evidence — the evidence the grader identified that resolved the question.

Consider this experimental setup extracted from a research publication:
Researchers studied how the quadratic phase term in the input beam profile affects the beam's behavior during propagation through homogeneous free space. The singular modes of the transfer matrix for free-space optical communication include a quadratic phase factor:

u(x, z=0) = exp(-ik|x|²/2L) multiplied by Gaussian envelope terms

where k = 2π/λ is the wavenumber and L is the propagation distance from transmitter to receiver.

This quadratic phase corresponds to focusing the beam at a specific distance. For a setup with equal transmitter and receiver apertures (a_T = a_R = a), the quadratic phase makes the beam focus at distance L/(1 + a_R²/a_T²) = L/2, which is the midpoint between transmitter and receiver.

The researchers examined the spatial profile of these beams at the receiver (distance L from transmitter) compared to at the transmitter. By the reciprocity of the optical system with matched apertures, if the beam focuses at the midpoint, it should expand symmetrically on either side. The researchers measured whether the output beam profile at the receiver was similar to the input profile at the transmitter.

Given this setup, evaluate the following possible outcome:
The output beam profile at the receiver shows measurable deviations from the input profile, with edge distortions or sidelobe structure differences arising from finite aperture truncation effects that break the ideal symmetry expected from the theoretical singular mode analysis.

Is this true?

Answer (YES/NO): NO